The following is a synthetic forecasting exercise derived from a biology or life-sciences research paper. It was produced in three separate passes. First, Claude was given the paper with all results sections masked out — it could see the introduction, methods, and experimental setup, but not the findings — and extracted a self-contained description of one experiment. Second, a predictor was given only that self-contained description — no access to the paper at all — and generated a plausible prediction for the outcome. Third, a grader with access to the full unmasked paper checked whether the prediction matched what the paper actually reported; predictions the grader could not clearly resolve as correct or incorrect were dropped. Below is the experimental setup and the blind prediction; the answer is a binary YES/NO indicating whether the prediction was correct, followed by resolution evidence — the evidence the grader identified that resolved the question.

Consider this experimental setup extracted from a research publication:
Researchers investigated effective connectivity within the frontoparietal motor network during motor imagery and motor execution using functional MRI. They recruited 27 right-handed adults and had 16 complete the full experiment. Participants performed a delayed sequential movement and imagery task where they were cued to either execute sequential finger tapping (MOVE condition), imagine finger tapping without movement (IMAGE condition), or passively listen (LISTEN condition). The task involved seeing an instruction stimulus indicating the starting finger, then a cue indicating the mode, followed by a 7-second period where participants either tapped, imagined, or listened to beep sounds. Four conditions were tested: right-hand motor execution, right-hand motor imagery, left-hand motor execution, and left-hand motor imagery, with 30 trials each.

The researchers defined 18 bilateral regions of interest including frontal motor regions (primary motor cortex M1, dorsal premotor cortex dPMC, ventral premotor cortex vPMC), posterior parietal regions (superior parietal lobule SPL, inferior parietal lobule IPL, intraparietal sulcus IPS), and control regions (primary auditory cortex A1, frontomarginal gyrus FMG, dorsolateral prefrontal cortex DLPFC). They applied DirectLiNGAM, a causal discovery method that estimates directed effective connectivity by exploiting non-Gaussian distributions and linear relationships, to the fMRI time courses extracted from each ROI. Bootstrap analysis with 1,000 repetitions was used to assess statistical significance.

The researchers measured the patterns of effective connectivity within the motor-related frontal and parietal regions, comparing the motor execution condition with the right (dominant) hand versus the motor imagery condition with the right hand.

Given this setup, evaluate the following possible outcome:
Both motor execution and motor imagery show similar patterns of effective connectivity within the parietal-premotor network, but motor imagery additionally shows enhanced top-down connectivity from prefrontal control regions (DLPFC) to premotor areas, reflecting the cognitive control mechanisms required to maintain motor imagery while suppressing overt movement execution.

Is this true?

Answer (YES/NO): NO